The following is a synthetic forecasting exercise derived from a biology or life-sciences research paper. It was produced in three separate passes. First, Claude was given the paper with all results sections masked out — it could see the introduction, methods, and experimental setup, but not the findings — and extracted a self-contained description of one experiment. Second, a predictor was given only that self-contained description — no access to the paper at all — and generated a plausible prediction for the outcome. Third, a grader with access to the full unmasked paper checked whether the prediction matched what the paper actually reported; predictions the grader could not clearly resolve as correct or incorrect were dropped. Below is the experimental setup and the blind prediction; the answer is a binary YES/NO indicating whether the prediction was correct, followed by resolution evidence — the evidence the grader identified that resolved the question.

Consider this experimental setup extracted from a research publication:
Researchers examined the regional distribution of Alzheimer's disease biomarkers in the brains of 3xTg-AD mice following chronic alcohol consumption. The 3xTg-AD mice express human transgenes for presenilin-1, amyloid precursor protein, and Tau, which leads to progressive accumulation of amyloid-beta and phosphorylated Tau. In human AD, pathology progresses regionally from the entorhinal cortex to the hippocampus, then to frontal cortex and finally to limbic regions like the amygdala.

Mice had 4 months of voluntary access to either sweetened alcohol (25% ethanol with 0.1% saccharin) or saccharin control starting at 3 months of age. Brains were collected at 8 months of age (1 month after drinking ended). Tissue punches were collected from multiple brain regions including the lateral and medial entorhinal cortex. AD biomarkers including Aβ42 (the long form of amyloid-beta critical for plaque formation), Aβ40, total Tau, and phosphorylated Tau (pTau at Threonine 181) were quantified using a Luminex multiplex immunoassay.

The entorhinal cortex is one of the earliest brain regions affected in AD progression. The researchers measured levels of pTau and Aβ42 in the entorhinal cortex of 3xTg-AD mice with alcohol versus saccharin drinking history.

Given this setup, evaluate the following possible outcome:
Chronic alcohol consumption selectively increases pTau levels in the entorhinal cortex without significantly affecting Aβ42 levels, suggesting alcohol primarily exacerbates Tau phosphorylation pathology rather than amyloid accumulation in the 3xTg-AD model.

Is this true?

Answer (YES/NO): NO